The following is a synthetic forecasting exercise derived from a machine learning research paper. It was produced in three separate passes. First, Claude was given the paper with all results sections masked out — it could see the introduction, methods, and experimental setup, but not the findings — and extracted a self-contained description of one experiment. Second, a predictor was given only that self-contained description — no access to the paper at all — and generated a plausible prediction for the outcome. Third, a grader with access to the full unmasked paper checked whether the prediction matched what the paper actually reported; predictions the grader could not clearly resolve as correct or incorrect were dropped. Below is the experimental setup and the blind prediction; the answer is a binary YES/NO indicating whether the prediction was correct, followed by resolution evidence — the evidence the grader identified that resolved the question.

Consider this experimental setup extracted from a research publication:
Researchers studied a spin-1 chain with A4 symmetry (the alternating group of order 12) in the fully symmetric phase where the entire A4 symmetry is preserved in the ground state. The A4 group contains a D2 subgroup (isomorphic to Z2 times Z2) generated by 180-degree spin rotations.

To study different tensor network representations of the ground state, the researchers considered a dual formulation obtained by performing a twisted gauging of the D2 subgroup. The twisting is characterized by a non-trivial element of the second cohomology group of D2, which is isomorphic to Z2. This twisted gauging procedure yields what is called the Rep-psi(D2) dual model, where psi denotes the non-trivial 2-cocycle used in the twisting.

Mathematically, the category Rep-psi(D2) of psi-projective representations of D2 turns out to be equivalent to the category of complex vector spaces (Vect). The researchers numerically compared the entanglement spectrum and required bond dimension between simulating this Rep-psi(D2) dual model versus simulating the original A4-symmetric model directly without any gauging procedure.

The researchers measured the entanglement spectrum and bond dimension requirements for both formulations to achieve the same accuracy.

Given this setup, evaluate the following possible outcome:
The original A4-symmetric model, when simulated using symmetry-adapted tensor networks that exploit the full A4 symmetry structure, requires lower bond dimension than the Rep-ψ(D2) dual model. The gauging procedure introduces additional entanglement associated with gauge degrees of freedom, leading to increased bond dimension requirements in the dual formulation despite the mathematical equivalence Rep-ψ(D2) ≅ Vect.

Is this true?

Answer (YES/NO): NO